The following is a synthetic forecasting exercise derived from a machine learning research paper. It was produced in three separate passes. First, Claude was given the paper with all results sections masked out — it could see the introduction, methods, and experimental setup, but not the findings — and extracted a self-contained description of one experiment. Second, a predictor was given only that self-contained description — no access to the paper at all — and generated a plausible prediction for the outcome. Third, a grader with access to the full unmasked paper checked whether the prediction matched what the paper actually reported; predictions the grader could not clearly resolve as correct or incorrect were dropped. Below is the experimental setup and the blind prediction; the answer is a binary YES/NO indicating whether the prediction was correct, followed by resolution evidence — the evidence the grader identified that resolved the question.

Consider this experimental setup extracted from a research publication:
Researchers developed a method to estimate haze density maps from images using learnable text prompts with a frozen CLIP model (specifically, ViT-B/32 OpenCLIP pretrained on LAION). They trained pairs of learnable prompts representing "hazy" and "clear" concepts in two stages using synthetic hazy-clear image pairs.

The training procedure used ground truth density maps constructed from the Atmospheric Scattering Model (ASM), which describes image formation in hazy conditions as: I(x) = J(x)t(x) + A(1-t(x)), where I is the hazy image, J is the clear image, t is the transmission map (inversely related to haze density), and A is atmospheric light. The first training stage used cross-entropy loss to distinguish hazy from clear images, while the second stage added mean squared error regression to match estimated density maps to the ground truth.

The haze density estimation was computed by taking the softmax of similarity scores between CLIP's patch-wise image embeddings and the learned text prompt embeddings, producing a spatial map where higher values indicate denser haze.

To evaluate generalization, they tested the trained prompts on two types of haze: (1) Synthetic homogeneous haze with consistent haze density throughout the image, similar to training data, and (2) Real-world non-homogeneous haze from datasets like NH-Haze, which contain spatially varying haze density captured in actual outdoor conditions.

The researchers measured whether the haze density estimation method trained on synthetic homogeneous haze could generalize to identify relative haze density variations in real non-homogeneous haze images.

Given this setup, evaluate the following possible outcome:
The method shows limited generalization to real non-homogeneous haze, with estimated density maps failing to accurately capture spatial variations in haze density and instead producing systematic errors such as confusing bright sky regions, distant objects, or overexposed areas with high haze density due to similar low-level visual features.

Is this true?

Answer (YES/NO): NO